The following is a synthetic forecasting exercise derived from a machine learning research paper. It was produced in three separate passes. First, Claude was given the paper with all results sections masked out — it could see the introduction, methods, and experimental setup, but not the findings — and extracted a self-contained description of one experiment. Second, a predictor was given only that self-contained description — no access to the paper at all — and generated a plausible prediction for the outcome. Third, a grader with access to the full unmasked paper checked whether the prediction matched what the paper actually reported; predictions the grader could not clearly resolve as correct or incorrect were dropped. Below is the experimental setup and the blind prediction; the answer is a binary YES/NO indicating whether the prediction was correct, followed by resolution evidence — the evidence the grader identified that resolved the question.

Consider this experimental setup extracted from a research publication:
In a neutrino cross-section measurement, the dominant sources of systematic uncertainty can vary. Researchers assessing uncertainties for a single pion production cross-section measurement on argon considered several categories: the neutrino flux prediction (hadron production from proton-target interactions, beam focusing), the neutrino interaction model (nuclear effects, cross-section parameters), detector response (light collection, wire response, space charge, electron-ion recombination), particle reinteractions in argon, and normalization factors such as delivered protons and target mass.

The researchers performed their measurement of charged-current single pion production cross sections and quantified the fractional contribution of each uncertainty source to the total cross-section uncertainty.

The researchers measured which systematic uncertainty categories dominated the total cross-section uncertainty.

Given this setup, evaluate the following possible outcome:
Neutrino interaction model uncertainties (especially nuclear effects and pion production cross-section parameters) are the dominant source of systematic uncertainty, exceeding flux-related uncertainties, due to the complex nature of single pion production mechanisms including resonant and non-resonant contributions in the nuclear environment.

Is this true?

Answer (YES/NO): NO